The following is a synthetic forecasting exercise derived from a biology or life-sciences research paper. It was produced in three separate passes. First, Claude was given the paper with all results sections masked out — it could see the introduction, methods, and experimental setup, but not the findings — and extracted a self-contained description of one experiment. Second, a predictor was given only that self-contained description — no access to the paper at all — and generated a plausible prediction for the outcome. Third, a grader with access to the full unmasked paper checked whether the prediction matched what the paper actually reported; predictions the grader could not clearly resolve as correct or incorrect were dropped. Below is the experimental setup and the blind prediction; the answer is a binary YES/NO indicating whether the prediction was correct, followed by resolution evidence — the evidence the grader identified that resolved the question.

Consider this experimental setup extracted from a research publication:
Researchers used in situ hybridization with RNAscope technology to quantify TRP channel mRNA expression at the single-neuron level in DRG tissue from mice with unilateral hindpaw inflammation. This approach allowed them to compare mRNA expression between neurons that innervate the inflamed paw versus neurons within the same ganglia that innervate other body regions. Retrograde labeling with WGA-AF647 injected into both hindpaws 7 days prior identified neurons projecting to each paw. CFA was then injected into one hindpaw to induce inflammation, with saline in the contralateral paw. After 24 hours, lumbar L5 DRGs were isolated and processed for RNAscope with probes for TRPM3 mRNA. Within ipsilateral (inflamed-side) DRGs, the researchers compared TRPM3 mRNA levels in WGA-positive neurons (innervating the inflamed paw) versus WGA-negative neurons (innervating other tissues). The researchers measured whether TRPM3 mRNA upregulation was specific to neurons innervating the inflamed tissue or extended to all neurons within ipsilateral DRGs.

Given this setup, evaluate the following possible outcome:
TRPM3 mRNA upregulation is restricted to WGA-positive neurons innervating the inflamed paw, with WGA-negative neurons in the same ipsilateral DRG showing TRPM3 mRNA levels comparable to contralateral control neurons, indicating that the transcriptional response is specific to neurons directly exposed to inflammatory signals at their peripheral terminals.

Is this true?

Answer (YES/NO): YES